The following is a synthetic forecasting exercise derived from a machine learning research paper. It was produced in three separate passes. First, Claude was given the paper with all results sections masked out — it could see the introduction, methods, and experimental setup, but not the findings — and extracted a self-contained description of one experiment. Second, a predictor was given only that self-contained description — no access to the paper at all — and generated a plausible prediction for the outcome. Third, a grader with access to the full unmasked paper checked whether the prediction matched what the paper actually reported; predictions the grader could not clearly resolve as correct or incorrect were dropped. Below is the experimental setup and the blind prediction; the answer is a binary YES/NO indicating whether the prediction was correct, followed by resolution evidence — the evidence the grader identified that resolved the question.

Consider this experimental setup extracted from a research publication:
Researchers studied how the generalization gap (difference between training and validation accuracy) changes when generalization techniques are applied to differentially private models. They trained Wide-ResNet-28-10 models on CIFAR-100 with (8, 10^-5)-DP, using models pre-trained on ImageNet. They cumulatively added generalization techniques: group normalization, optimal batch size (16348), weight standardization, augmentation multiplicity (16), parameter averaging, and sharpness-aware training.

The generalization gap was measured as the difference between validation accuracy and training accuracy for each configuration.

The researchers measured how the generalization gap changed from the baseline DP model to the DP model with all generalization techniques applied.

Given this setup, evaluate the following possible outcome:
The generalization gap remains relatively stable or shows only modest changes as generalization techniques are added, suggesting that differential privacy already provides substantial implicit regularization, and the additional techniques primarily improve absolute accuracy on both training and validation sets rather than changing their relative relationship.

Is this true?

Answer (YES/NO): NO